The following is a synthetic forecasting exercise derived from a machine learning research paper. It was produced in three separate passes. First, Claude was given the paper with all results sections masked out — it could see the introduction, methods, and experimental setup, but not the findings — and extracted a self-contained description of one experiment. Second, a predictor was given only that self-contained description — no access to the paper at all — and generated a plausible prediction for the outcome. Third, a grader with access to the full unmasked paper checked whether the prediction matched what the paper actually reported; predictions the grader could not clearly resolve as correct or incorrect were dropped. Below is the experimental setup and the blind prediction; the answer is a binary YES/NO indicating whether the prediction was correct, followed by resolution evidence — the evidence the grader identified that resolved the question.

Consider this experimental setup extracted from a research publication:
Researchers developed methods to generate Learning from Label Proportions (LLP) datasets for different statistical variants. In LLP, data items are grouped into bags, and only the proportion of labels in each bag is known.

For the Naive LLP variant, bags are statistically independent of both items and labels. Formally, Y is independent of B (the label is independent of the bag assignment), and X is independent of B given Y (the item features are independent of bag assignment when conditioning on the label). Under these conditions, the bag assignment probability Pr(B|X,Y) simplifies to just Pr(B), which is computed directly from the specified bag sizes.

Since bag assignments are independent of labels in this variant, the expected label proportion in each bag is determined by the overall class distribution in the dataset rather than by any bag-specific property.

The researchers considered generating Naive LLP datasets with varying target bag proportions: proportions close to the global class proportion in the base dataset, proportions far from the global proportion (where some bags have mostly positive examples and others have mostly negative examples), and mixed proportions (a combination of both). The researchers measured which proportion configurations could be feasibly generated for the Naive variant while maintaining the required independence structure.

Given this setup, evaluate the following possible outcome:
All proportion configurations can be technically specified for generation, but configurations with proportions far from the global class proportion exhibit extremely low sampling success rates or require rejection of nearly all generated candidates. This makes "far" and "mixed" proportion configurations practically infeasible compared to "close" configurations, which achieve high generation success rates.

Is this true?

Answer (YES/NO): NO